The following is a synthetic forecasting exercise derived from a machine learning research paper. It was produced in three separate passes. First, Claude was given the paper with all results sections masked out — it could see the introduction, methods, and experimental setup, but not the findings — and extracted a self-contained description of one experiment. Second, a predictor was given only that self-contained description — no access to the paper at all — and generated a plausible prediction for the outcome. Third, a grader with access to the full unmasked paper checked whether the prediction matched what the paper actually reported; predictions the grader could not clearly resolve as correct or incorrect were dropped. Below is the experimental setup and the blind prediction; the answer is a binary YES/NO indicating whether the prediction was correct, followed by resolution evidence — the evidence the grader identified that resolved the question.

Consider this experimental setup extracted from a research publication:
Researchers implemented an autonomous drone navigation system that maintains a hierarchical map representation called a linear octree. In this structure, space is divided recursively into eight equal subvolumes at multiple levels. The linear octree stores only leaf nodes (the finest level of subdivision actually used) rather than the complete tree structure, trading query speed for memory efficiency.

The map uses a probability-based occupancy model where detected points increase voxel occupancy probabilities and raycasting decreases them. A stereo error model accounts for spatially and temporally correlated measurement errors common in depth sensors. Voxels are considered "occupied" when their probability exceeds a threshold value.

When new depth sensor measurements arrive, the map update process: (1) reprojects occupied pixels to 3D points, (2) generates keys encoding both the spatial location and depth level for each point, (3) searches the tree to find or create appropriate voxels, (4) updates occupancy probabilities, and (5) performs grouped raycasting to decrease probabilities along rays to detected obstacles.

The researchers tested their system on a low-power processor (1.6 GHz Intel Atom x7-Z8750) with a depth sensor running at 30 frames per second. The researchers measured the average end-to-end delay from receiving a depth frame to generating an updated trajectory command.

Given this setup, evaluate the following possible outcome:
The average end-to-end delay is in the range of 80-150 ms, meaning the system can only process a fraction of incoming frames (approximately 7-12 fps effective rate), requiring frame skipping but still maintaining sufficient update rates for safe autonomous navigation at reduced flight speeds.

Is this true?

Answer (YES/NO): NO